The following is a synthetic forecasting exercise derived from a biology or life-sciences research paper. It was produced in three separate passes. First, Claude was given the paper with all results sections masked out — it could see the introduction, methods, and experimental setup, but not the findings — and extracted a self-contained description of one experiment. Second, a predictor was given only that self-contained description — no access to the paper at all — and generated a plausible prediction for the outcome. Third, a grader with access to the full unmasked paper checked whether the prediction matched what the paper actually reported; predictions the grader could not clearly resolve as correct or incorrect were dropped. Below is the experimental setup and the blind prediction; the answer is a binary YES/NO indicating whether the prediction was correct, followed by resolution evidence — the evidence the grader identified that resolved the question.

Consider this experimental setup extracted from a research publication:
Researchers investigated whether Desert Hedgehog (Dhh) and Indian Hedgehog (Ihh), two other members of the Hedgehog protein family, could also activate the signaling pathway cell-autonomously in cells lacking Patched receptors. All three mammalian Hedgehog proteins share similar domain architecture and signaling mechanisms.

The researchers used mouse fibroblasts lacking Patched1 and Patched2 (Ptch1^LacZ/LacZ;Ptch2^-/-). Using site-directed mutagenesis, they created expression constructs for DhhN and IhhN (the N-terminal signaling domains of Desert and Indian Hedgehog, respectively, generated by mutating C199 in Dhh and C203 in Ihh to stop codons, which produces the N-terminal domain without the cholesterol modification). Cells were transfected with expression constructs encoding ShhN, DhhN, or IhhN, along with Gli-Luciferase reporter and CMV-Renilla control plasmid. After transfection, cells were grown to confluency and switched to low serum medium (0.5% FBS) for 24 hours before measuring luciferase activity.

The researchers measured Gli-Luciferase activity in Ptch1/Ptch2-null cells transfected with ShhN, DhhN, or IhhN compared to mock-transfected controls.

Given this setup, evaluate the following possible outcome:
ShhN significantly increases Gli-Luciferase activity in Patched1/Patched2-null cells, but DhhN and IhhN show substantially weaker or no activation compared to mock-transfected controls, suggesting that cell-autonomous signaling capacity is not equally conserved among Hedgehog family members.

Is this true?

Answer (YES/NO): NO